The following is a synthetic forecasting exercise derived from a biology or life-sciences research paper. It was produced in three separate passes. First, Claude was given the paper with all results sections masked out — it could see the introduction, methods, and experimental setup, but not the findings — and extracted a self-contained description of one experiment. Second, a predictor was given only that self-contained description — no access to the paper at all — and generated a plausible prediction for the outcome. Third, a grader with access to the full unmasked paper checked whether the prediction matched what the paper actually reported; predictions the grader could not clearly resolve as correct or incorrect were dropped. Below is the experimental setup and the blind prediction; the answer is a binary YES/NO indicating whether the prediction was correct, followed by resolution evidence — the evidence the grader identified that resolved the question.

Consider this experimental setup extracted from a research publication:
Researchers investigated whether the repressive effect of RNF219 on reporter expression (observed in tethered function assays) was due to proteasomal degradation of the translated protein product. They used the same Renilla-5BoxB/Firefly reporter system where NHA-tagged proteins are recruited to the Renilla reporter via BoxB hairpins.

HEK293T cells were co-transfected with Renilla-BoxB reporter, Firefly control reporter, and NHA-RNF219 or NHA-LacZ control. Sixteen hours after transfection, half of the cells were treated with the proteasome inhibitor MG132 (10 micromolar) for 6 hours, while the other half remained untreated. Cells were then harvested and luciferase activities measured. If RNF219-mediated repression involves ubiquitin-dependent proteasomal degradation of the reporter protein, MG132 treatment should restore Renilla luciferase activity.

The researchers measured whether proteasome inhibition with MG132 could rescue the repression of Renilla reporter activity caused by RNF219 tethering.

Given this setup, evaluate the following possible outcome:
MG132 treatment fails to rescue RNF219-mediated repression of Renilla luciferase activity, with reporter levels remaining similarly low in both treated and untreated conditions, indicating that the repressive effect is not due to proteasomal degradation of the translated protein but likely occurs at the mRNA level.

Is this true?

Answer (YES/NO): YES